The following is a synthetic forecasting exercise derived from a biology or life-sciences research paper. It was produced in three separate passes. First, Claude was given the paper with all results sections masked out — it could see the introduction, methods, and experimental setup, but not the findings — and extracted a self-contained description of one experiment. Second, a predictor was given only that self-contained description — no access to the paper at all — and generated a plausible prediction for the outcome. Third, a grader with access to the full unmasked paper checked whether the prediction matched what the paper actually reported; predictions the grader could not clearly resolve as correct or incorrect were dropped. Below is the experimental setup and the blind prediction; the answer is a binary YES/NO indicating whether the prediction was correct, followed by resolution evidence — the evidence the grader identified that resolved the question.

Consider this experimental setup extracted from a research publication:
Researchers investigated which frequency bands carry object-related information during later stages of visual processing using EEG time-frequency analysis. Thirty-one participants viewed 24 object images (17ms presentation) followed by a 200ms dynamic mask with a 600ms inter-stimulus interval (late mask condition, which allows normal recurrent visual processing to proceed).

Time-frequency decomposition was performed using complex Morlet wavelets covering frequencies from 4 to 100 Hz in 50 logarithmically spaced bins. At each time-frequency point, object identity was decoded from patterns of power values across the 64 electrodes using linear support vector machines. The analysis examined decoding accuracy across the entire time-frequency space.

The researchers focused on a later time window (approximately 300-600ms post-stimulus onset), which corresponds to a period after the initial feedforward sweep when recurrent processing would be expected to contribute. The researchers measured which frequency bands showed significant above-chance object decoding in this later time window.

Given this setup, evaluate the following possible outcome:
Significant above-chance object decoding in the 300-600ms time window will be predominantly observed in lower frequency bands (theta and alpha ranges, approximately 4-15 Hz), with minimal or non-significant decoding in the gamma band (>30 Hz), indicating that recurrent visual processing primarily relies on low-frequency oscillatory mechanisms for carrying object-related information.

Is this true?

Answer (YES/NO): NO